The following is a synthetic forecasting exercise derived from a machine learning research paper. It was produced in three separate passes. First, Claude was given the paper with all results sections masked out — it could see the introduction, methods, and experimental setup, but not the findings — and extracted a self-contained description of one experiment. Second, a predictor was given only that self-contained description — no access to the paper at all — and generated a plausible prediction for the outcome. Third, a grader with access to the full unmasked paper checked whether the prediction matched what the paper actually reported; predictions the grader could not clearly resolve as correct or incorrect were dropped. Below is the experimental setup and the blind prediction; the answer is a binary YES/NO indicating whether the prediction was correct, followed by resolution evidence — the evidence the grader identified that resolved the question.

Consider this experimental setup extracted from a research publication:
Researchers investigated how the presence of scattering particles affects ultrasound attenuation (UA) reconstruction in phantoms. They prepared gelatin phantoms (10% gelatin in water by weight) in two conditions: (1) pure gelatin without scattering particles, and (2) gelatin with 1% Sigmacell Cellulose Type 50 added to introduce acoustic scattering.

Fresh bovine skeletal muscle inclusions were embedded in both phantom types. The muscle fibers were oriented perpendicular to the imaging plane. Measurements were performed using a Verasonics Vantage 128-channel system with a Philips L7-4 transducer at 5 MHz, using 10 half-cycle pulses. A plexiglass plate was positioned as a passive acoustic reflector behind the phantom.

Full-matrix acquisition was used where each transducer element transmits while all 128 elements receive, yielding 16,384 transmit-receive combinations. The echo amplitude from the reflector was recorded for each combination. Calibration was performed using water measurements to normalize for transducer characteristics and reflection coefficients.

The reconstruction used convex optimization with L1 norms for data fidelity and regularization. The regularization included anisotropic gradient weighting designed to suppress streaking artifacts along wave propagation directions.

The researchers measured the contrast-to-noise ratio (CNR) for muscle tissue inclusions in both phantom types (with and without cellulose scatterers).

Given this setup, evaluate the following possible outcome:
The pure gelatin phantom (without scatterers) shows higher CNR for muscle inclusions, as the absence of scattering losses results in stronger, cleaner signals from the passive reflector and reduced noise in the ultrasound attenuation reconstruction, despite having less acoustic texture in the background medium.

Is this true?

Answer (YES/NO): YES